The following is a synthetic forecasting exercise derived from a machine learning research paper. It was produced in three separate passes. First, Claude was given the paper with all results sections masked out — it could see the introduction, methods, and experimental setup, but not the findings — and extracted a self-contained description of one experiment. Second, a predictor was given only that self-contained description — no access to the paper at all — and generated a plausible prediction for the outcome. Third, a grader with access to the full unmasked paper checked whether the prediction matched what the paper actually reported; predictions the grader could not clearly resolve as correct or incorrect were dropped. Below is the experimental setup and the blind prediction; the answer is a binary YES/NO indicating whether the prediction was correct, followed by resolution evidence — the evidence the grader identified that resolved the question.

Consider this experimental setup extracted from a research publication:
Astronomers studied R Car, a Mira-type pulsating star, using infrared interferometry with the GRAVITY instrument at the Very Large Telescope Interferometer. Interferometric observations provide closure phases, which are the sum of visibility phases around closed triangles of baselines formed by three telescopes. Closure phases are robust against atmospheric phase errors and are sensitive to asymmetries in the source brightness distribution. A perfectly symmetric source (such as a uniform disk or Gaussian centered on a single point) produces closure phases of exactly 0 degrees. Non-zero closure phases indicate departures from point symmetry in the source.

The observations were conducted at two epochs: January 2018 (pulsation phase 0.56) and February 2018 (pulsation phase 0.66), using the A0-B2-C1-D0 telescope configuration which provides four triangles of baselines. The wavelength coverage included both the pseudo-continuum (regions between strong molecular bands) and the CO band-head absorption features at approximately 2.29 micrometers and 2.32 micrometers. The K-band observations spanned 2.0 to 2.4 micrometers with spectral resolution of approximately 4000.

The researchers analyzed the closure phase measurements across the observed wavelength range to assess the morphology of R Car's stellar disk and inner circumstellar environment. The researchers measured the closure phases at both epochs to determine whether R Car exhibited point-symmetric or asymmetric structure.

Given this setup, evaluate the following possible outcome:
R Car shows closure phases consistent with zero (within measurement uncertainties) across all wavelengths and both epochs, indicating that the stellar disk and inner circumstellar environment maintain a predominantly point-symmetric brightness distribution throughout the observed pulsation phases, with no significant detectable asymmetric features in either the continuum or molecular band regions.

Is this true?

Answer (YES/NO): NO